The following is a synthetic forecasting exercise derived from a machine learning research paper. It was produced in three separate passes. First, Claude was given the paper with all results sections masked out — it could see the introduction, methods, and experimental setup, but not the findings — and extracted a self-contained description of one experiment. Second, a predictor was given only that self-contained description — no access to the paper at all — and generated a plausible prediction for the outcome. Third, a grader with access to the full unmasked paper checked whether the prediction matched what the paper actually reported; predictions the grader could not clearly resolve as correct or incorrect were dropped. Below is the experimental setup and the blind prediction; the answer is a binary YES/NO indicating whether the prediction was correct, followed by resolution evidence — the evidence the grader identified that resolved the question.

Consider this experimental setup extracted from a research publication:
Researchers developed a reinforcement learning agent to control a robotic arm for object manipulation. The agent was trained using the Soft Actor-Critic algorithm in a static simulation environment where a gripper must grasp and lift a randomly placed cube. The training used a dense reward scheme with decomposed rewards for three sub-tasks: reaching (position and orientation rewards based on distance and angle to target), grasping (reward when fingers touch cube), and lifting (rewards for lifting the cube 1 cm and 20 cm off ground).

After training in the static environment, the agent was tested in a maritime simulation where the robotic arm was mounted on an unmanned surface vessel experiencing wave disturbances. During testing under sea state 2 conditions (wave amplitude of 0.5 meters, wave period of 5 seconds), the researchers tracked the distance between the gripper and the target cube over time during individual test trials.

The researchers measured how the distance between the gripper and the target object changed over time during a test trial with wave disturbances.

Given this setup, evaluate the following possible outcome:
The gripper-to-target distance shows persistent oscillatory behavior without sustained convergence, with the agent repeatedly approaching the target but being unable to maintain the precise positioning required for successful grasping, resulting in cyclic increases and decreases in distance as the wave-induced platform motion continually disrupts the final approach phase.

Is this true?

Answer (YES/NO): NO